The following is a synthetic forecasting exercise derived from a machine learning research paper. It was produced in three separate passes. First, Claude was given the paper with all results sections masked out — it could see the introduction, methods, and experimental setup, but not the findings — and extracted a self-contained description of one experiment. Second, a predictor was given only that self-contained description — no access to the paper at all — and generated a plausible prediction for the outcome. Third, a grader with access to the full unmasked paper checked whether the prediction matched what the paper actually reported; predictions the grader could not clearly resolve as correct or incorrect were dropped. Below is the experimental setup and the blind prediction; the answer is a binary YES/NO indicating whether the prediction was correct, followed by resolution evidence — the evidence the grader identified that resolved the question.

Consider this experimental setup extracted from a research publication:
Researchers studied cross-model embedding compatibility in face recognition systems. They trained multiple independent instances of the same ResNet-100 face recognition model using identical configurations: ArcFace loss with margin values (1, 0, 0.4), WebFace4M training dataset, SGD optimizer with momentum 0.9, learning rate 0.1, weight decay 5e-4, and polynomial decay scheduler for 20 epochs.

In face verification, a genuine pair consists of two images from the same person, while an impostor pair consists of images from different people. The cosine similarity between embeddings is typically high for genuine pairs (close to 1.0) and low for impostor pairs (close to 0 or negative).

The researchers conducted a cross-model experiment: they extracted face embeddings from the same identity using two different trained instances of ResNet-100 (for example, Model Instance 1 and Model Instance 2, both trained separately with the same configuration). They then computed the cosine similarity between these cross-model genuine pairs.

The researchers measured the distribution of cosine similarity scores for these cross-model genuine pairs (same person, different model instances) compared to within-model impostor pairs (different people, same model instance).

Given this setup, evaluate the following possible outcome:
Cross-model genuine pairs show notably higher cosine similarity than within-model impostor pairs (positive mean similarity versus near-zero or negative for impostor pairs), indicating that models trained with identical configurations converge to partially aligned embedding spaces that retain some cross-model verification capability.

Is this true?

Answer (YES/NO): NO